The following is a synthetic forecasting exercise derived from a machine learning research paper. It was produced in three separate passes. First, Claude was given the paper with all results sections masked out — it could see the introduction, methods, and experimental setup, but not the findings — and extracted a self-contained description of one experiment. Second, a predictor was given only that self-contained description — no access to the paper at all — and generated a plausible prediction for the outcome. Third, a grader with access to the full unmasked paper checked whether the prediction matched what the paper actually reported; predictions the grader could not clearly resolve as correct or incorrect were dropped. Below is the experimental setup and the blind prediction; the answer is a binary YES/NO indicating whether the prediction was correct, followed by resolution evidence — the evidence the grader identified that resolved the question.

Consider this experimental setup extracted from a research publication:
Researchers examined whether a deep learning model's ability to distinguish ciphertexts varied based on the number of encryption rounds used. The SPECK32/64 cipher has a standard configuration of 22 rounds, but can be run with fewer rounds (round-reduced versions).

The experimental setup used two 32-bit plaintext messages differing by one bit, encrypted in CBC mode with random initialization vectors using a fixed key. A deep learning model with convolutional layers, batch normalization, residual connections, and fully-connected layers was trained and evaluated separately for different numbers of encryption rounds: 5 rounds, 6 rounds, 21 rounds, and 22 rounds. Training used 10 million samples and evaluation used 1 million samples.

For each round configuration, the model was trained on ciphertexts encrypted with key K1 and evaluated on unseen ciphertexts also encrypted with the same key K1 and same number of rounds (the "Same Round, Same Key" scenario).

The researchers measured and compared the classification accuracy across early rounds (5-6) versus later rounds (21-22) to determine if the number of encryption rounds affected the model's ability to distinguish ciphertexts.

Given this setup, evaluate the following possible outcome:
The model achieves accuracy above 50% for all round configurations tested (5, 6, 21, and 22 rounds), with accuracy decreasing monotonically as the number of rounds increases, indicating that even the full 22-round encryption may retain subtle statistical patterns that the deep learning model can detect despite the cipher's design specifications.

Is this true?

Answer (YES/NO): NO